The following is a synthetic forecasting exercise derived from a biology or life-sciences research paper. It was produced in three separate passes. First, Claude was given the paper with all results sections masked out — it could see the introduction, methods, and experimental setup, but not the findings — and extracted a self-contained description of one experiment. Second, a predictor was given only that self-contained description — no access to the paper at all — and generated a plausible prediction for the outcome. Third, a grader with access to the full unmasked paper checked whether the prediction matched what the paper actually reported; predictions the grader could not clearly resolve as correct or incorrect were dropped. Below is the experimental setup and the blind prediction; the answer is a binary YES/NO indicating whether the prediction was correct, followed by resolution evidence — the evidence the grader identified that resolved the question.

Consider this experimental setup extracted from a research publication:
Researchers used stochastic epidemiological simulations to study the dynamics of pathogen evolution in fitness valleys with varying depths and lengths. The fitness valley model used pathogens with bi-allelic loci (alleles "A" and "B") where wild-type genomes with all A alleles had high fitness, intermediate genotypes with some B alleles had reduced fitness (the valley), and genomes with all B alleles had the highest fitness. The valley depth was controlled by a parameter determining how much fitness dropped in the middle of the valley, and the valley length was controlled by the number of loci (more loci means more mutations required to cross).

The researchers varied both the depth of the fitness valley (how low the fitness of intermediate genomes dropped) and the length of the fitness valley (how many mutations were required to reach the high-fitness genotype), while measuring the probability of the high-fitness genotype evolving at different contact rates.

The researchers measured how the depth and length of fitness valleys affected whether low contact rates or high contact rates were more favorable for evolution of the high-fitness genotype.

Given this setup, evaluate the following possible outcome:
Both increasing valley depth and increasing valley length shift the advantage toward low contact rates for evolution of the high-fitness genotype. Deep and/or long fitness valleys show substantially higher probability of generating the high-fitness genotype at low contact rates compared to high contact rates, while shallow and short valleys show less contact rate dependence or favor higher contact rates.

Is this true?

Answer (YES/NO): YES